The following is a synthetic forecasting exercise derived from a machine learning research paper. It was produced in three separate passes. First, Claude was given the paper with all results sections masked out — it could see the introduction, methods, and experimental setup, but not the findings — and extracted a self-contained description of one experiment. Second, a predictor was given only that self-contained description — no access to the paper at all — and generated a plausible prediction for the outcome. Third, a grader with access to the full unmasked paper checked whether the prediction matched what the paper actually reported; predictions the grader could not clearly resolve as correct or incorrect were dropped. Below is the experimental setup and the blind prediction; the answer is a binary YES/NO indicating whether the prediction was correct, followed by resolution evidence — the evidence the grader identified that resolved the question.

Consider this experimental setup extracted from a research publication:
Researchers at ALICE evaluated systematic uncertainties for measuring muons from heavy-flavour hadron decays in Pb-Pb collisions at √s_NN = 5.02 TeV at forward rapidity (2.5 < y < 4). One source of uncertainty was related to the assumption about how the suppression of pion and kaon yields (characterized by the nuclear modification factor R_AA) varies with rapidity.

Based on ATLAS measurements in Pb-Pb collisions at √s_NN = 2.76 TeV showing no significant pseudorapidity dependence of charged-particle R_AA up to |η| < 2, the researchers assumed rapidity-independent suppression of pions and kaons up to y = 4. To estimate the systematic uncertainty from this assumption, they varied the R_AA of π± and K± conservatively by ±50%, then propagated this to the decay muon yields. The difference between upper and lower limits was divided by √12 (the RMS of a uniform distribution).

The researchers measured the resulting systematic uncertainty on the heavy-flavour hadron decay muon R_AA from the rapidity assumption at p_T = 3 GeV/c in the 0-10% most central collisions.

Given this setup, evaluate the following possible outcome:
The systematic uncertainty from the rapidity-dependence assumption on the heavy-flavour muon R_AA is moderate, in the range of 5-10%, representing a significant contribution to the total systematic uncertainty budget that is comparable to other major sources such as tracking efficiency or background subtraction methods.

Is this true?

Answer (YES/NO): NO